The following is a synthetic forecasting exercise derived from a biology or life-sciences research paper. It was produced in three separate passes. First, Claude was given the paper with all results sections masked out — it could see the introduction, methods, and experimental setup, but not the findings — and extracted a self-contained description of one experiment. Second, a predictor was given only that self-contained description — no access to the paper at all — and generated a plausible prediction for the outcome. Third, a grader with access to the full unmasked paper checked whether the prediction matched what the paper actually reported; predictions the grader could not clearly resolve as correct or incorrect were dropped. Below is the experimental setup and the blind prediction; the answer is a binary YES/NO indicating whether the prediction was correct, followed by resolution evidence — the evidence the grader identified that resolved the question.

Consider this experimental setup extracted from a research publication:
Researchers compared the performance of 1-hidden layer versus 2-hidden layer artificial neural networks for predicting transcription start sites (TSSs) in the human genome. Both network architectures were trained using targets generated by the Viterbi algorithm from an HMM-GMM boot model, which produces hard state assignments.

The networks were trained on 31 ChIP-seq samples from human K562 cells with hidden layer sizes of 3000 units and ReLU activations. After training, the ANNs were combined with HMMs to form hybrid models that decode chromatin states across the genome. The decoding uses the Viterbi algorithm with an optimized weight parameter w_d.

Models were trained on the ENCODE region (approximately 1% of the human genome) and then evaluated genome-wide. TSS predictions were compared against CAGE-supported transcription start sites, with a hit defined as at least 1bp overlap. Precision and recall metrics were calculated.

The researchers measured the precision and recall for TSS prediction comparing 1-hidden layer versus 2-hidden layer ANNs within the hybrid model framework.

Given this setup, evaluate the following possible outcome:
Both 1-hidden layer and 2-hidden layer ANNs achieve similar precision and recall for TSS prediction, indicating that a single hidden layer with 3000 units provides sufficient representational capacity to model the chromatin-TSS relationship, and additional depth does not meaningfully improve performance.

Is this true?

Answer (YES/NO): YES